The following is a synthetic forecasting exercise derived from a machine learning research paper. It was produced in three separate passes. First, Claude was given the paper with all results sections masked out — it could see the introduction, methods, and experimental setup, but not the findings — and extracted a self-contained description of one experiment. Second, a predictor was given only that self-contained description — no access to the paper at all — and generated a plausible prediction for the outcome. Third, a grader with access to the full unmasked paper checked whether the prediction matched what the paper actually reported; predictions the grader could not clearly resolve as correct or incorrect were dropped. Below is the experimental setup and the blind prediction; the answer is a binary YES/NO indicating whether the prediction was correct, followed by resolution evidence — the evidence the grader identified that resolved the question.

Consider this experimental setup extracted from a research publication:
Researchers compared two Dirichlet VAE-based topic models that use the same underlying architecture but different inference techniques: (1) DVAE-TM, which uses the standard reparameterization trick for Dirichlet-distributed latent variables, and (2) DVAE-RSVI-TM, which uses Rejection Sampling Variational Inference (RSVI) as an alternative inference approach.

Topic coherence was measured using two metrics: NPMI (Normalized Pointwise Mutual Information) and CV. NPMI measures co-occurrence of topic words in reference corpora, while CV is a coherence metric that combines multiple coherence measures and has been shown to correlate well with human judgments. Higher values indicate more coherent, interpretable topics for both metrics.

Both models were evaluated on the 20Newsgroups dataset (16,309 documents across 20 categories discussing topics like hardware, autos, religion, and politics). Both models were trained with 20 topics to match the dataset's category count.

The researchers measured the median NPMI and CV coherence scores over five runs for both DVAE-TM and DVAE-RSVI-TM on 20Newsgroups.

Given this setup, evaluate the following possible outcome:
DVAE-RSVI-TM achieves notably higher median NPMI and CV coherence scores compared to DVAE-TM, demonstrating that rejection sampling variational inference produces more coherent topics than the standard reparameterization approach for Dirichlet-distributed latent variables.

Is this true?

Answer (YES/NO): NO